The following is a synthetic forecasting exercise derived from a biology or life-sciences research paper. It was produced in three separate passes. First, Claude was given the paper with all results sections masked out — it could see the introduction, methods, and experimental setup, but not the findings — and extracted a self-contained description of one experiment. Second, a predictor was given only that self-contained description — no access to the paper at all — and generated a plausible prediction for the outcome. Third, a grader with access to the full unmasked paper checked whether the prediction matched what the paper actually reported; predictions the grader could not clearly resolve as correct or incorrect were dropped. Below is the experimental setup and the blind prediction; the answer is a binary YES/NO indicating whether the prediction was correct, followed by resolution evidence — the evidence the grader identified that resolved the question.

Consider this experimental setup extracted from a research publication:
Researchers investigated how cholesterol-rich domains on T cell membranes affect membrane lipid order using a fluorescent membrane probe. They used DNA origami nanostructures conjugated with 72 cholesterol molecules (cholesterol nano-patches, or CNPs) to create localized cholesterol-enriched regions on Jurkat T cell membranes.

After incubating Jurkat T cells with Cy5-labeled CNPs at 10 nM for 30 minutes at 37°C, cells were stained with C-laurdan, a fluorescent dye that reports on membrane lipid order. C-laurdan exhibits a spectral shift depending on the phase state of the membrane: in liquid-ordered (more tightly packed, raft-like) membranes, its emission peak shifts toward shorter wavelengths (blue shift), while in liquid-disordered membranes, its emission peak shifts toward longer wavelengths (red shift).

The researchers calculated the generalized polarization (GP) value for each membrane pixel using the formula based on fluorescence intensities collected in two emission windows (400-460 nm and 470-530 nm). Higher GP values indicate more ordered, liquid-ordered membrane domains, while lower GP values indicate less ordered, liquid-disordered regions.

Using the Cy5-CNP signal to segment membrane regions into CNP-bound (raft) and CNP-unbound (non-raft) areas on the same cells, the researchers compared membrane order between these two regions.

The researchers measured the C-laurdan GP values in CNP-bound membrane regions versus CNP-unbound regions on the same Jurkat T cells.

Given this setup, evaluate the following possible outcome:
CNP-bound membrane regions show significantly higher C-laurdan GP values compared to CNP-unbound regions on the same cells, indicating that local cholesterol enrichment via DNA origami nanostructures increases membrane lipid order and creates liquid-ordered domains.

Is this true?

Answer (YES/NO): YES